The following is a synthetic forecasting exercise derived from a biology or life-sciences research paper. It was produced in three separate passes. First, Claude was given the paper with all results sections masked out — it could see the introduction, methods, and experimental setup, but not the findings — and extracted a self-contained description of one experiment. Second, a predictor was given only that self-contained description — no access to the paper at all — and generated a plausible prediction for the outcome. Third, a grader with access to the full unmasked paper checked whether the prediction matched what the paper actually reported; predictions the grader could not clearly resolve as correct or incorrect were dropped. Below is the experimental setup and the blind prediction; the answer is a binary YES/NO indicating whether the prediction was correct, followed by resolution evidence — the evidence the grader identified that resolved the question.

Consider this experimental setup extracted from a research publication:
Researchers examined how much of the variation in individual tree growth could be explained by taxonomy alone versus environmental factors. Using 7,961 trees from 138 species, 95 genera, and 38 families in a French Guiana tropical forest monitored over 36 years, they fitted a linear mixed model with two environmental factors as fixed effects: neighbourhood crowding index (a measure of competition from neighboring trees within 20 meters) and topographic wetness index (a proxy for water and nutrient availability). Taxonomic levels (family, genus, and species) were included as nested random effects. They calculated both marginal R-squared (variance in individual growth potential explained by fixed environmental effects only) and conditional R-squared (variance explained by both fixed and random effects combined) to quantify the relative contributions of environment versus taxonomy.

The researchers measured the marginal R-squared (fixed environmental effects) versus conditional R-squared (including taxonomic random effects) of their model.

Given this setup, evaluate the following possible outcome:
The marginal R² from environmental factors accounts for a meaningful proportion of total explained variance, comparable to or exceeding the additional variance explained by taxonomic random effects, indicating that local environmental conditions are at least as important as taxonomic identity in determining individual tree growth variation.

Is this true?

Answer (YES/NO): NO